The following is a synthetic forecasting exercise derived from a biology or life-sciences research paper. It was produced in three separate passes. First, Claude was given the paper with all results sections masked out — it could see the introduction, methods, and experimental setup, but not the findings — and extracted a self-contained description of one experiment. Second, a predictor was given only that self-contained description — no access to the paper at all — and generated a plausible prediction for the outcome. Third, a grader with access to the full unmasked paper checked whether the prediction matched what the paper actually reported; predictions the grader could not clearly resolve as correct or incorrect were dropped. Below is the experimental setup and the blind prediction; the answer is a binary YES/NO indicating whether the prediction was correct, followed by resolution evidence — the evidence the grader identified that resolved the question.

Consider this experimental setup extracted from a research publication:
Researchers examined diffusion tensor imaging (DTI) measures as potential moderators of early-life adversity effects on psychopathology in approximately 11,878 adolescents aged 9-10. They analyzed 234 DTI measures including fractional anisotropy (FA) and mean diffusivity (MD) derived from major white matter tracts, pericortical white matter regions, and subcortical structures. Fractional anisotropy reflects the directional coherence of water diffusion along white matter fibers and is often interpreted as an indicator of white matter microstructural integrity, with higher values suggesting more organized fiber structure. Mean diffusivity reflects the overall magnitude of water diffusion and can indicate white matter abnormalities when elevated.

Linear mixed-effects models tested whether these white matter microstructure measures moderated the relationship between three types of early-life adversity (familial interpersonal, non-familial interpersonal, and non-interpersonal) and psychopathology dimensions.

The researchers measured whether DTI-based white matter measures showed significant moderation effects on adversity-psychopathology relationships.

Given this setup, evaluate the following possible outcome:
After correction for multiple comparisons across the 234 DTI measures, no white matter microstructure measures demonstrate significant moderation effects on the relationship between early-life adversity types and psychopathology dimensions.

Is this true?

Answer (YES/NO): NO